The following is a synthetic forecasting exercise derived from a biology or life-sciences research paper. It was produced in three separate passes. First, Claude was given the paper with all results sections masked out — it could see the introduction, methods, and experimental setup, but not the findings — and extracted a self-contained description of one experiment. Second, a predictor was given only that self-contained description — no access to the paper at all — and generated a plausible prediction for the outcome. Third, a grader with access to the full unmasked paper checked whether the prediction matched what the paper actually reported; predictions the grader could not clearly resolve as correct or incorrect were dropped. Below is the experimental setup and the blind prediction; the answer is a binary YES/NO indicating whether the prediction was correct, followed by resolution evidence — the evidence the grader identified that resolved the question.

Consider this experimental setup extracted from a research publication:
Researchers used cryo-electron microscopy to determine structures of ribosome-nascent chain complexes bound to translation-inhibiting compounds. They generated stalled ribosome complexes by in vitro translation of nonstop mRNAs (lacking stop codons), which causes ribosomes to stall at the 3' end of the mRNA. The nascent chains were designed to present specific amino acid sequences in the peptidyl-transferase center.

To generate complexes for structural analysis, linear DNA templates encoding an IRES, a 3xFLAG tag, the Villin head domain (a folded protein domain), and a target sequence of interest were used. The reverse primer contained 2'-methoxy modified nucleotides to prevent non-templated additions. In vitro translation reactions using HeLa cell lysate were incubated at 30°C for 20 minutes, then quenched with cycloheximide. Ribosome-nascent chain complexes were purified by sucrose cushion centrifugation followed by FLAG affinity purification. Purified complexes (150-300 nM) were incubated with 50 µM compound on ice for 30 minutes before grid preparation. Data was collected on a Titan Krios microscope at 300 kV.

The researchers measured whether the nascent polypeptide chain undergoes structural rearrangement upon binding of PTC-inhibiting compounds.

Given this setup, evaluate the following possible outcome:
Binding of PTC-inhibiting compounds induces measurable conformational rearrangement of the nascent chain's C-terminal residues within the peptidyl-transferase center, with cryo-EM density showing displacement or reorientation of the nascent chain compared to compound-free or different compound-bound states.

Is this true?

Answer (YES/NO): YES